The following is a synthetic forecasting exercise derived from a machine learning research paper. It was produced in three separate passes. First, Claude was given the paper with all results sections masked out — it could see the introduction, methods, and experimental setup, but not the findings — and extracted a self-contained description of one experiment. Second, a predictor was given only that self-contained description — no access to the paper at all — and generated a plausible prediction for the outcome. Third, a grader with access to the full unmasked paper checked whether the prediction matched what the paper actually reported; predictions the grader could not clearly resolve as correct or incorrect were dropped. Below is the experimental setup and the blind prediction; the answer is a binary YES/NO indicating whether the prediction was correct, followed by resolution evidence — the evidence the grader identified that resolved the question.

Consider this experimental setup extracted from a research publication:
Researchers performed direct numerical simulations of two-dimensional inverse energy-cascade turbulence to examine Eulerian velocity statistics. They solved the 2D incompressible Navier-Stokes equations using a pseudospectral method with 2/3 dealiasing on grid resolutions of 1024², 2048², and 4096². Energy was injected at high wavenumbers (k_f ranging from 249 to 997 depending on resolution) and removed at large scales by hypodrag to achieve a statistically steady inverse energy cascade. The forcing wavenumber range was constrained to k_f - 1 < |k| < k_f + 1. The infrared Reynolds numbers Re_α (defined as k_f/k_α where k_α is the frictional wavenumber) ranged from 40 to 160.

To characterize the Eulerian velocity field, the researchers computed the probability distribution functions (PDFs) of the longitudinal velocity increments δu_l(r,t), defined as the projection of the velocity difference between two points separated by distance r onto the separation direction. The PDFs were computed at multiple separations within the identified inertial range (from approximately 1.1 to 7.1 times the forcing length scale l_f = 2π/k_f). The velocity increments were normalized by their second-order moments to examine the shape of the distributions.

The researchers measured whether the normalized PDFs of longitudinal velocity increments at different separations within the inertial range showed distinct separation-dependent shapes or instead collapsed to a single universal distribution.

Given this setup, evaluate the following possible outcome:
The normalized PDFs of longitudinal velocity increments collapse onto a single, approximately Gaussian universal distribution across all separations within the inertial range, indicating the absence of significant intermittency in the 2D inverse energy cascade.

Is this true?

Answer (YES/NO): YES